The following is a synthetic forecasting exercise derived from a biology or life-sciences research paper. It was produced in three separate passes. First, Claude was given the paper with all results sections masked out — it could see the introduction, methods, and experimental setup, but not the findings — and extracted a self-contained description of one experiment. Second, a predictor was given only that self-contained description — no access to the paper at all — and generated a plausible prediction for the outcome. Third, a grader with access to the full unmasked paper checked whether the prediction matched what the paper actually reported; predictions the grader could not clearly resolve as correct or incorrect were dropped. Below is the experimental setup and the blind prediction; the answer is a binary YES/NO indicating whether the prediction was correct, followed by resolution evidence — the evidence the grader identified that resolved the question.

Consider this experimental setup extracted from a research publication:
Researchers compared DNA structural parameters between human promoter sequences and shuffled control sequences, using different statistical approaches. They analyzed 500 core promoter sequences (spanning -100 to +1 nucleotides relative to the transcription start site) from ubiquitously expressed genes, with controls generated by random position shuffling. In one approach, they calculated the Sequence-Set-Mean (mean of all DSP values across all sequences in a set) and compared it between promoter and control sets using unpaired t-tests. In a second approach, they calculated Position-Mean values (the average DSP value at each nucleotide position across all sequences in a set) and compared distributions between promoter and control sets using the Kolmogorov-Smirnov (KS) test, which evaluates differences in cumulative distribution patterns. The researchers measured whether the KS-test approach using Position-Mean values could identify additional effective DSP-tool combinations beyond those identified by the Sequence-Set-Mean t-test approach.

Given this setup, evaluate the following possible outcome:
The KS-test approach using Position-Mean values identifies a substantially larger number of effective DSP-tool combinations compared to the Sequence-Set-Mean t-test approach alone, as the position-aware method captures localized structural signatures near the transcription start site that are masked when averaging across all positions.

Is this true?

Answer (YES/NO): NO